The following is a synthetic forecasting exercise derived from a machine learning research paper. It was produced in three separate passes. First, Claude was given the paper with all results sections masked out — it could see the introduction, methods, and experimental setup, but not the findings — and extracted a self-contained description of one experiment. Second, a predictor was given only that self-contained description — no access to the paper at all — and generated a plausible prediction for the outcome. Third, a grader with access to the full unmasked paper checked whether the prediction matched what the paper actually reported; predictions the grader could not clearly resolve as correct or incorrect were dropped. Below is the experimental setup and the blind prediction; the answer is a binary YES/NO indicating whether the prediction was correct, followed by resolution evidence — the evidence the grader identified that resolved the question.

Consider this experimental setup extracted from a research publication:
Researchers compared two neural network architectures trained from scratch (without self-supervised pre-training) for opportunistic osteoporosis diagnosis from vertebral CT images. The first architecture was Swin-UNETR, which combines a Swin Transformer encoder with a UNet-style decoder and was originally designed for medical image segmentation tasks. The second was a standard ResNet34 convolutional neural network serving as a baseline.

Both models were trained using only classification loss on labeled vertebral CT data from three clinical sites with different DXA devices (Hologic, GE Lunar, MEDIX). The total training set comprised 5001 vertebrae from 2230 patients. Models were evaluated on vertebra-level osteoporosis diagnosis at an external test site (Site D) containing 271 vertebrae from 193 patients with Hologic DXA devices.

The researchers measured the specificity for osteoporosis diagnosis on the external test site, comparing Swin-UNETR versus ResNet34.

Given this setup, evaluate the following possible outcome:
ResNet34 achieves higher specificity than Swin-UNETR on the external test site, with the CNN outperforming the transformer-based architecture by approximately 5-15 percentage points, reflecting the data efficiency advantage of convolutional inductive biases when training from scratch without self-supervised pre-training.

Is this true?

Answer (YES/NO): NO